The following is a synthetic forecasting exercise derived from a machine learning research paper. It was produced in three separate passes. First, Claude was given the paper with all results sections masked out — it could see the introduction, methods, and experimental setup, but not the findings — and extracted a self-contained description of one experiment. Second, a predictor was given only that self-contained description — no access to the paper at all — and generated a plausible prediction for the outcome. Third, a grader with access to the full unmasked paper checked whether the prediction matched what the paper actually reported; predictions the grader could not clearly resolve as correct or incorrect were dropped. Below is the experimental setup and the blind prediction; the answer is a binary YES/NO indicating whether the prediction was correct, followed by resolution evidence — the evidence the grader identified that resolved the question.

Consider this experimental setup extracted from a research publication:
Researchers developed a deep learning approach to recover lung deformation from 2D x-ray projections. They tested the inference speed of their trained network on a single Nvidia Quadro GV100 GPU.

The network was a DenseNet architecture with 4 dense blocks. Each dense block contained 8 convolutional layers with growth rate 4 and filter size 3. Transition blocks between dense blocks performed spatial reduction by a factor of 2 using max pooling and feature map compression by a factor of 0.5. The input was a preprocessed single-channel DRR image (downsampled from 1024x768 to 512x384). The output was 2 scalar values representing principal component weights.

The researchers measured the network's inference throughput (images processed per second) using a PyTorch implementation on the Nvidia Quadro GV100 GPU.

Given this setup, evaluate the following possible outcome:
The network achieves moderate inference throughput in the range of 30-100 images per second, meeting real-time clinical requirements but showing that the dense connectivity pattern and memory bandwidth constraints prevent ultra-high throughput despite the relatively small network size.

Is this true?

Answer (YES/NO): NO